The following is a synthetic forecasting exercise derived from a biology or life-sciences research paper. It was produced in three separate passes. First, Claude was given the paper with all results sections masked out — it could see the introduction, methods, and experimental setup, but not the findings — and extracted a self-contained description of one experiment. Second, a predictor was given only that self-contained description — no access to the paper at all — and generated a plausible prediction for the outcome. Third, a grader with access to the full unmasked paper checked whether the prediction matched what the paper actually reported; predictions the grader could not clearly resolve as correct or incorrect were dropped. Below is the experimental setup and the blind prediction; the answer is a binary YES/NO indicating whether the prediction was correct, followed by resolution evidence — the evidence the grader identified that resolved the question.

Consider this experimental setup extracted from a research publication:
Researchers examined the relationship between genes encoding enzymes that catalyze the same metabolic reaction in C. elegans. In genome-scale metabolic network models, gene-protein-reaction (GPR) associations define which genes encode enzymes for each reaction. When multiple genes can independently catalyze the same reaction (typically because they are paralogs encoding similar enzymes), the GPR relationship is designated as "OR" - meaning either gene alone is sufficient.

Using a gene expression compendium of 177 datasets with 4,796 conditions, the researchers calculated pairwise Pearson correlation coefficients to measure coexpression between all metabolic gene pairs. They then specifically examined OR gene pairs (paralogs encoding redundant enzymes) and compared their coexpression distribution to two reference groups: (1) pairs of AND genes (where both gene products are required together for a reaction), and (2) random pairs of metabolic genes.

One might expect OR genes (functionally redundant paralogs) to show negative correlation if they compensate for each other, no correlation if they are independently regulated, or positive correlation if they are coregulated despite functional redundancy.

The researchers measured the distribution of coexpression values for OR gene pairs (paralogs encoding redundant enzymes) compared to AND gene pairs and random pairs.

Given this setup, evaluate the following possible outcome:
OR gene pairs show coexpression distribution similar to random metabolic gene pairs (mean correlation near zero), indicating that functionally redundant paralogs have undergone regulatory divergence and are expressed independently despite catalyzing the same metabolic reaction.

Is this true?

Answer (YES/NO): NO